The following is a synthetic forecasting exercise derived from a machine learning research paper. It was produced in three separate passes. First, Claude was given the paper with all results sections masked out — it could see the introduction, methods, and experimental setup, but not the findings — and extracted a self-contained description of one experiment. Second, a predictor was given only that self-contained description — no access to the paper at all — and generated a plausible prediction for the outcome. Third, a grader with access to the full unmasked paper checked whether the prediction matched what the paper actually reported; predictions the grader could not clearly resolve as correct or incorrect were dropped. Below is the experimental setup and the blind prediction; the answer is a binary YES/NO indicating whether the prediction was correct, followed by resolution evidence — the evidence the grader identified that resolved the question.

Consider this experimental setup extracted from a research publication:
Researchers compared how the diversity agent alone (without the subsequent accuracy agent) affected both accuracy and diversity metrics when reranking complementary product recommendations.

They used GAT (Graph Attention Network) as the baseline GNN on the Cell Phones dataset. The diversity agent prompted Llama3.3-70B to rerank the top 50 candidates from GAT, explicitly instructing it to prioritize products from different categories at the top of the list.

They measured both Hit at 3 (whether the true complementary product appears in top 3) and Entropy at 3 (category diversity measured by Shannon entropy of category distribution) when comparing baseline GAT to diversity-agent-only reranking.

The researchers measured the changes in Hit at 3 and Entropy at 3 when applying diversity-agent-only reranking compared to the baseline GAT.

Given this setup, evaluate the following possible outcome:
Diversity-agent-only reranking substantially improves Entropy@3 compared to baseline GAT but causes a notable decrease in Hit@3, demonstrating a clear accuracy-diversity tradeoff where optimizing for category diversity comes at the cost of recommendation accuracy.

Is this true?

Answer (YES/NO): NO